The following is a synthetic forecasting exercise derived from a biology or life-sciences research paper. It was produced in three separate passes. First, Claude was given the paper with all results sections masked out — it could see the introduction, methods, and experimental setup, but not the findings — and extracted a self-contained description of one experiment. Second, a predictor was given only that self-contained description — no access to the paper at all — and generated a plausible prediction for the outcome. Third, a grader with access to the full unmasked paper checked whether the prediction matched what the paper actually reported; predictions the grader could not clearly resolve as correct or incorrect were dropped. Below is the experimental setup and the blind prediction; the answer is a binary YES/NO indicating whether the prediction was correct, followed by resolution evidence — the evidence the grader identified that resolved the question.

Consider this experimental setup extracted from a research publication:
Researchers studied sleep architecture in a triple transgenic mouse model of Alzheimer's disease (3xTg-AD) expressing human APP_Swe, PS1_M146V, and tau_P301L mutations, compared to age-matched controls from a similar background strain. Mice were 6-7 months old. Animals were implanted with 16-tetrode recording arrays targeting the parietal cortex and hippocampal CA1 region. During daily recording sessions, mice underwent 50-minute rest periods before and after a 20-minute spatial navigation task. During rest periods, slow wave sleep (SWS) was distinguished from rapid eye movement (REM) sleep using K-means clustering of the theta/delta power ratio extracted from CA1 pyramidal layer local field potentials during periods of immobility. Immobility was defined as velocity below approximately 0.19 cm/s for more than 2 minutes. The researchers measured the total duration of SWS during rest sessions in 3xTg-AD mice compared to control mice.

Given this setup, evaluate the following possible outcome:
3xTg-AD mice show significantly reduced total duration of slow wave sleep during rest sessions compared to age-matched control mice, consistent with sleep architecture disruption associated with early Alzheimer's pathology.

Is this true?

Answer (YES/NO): NO